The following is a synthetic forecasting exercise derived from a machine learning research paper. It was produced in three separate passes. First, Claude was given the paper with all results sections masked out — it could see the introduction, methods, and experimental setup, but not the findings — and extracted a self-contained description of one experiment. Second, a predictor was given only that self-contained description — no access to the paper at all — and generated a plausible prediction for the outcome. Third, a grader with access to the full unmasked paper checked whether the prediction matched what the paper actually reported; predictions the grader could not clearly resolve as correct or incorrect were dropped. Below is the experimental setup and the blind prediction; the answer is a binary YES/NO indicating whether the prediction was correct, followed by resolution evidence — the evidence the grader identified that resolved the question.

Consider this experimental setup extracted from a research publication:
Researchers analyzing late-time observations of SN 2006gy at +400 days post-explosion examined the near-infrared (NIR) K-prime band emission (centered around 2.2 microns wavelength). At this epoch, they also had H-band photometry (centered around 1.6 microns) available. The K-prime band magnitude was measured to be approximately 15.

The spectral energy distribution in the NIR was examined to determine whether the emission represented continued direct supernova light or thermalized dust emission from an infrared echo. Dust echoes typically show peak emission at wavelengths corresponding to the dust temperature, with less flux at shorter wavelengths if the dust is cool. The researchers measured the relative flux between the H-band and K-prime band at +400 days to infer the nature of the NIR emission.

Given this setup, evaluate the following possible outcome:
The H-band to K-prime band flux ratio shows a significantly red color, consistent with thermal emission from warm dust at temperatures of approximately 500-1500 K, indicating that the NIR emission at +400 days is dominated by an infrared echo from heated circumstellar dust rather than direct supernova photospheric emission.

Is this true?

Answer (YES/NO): NO